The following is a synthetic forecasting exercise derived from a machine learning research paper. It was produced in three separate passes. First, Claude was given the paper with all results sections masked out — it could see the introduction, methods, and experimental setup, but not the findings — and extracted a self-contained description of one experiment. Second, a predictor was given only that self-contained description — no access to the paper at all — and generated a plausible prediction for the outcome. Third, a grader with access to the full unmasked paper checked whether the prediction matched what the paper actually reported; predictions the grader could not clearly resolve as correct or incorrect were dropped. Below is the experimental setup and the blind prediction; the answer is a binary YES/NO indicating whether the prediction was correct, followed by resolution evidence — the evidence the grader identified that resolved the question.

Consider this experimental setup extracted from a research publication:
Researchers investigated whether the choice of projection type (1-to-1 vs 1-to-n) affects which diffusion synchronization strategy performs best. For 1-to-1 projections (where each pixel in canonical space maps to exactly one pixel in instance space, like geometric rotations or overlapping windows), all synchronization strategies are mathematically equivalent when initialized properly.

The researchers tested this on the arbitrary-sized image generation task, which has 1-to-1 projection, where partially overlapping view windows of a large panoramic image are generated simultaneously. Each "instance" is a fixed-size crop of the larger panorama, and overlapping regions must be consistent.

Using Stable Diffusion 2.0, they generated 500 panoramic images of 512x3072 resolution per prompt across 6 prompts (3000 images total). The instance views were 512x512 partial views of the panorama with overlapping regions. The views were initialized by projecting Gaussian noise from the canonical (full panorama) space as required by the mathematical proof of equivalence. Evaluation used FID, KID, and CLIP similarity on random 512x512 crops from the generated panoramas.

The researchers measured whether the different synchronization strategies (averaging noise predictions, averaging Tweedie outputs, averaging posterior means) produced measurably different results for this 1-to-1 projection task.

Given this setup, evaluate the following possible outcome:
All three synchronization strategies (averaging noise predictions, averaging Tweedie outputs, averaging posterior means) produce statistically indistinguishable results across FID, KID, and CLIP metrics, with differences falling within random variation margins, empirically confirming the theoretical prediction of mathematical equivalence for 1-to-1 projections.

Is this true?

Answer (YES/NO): YES